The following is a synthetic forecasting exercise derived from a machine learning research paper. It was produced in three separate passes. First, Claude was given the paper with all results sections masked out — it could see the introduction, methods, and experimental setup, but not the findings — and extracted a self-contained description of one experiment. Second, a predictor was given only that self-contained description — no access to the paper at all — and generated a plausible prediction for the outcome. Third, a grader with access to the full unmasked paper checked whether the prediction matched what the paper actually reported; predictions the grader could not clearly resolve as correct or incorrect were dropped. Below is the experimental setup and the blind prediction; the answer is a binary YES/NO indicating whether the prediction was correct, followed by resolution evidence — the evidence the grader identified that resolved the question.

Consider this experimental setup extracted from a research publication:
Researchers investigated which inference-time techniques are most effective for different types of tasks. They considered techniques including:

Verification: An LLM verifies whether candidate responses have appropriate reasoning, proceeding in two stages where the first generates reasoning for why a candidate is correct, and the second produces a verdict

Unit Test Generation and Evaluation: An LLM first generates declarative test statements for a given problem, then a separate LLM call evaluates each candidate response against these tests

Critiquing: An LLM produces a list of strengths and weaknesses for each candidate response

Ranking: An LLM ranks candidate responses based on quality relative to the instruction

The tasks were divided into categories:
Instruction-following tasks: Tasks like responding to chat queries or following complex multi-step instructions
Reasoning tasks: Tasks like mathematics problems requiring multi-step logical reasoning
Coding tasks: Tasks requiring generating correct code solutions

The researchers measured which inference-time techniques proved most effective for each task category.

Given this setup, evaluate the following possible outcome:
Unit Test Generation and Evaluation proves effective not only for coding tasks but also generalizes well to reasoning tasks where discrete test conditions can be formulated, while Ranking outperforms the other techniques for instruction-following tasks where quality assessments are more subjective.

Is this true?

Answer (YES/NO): NO